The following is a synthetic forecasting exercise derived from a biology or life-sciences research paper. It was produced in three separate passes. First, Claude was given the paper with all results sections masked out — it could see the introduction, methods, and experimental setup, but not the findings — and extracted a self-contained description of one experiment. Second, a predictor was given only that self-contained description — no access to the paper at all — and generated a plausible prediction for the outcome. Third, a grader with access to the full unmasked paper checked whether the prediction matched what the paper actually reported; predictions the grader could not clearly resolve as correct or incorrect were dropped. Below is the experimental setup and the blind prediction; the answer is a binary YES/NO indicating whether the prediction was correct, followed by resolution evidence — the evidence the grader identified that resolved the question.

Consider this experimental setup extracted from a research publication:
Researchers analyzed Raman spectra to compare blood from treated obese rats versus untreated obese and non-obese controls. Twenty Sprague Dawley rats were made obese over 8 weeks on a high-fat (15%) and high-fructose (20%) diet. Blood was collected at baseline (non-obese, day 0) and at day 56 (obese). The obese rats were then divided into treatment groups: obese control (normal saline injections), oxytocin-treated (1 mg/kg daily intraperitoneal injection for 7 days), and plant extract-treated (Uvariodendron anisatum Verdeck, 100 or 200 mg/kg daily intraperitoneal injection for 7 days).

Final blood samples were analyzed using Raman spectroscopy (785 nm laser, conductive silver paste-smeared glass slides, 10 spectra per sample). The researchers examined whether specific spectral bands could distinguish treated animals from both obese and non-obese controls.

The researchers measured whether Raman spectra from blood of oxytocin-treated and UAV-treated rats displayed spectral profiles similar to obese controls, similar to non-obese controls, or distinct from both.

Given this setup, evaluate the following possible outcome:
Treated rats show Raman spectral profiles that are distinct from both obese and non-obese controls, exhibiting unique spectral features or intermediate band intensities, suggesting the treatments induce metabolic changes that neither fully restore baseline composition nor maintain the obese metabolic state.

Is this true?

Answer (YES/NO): YES